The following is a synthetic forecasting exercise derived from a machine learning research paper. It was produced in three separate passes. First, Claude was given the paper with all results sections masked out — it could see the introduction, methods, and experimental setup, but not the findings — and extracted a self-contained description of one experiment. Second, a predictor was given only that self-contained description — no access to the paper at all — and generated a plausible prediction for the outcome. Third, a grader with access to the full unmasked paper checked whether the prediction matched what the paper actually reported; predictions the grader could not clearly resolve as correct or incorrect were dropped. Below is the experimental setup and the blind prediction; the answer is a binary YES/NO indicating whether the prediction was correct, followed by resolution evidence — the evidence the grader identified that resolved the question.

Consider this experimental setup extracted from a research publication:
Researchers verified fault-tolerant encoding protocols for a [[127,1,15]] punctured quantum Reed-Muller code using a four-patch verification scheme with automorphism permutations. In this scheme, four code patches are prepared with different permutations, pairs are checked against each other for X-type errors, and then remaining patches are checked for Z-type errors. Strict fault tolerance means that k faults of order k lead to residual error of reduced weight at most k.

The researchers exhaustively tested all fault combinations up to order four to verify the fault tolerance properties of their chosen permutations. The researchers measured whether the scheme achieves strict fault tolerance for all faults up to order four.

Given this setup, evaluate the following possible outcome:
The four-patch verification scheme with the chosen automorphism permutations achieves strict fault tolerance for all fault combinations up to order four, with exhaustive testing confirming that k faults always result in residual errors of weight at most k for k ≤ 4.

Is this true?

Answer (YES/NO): NO